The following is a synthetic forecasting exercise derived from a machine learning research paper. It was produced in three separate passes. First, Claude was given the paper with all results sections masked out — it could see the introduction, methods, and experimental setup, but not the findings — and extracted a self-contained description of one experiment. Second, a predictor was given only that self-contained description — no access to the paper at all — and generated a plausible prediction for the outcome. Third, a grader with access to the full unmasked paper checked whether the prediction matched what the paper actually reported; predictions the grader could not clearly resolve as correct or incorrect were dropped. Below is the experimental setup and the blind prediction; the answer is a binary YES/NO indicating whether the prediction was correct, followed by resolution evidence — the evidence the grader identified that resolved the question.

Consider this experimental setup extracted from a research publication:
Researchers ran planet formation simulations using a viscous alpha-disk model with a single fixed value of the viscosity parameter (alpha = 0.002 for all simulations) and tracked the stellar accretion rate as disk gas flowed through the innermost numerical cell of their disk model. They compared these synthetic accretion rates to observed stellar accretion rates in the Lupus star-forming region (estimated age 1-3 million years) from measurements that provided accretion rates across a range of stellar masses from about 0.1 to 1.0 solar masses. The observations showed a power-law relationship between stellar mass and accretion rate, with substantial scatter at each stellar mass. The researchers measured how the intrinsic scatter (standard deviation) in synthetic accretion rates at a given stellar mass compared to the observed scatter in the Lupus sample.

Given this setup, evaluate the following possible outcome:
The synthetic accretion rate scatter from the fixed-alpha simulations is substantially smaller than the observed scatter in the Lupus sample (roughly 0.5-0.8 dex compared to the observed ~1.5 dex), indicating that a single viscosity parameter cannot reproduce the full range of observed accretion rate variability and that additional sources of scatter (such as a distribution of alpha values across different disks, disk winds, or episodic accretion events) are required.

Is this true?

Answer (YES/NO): YES